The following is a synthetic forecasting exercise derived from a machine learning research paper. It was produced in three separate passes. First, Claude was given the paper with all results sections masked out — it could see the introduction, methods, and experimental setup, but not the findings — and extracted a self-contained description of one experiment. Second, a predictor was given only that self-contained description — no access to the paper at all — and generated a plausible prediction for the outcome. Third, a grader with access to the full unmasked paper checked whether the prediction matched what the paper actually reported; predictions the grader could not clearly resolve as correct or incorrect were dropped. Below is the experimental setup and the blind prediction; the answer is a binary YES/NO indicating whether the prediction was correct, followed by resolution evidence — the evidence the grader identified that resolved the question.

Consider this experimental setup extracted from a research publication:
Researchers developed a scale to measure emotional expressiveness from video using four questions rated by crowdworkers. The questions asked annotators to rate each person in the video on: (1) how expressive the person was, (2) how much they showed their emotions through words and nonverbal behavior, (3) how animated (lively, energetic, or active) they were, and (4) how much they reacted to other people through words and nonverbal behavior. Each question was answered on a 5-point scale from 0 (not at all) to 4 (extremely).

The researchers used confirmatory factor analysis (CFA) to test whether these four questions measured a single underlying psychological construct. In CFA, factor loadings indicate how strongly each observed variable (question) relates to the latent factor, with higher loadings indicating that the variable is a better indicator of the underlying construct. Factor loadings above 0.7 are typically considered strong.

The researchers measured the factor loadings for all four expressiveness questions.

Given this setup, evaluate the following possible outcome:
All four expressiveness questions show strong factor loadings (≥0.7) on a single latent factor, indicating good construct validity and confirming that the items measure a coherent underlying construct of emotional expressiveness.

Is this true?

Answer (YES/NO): YES